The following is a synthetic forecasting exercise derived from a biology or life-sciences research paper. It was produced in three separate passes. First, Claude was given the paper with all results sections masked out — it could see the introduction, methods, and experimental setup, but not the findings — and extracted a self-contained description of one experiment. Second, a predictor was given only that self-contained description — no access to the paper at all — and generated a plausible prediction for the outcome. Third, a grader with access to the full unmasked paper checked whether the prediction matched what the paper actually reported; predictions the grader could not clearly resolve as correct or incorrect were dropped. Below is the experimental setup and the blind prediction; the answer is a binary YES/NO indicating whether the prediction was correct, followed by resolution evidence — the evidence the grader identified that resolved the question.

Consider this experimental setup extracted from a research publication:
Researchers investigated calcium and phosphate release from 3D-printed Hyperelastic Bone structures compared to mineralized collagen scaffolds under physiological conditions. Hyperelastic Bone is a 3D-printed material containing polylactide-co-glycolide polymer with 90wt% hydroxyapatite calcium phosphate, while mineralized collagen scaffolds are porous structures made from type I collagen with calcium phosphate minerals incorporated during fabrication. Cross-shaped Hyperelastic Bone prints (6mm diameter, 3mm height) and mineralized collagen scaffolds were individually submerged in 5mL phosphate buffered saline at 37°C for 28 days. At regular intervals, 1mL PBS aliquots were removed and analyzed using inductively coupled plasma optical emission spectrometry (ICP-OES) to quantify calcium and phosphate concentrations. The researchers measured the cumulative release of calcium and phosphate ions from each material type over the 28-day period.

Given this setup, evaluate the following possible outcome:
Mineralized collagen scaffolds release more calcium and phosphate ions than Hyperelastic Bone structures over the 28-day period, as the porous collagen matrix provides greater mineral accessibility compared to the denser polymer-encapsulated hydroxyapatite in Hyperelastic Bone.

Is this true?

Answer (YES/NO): YES